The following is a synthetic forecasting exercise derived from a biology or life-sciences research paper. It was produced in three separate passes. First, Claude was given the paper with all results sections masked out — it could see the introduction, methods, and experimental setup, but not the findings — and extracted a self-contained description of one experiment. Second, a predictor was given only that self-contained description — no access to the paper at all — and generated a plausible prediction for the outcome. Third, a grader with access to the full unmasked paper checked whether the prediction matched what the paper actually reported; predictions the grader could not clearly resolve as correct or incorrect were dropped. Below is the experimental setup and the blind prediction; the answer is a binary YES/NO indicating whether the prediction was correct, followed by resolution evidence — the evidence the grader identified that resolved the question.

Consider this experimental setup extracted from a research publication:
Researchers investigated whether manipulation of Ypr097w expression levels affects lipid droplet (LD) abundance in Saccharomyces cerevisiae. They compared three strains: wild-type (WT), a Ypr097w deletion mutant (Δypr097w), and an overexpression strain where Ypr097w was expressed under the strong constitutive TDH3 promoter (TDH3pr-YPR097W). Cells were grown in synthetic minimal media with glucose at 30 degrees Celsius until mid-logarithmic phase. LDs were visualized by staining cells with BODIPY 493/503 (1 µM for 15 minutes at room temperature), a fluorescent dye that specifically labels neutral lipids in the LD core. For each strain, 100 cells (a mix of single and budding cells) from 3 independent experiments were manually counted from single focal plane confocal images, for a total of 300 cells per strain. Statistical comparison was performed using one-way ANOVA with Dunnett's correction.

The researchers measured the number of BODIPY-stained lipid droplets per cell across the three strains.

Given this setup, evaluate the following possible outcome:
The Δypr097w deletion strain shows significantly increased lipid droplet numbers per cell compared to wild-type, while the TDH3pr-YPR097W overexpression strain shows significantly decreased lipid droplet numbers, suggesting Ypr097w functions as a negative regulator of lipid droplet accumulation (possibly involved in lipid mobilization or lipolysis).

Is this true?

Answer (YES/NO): NO